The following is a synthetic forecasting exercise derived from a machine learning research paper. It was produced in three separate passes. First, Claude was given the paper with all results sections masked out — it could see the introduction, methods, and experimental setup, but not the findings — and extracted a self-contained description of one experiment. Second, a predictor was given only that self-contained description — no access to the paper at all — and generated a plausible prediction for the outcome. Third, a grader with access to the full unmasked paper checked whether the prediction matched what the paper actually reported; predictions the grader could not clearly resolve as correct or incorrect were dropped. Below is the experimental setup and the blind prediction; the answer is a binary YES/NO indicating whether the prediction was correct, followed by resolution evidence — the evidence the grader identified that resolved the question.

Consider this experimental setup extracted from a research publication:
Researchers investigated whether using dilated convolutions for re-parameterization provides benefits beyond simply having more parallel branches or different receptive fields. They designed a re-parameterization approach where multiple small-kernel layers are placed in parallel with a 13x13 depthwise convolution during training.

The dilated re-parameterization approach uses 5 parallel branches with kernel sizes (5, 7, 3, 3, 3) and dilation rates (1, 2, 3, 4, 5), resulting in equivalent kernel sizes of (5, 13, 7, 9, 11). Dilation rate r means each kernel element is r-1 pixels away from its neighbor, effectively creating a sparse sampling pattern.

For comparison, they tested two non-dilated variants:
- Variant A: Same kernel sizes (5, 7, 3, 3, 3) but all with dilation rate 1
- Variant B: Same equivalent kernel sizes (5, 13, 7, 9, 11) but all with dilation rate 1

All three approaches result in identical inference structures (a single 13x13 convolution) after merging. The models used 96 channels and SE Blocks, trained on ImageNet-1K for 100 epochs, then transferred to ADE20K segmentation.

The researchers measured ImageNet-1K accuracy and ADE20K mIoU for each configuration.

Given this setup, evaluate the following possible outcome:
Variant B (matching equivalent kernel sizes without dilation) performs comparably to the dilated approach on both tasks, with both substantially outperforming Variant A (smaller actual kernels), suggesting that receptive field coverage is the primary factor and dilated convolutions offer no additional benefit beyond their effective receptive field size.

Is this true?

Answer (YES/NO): NO